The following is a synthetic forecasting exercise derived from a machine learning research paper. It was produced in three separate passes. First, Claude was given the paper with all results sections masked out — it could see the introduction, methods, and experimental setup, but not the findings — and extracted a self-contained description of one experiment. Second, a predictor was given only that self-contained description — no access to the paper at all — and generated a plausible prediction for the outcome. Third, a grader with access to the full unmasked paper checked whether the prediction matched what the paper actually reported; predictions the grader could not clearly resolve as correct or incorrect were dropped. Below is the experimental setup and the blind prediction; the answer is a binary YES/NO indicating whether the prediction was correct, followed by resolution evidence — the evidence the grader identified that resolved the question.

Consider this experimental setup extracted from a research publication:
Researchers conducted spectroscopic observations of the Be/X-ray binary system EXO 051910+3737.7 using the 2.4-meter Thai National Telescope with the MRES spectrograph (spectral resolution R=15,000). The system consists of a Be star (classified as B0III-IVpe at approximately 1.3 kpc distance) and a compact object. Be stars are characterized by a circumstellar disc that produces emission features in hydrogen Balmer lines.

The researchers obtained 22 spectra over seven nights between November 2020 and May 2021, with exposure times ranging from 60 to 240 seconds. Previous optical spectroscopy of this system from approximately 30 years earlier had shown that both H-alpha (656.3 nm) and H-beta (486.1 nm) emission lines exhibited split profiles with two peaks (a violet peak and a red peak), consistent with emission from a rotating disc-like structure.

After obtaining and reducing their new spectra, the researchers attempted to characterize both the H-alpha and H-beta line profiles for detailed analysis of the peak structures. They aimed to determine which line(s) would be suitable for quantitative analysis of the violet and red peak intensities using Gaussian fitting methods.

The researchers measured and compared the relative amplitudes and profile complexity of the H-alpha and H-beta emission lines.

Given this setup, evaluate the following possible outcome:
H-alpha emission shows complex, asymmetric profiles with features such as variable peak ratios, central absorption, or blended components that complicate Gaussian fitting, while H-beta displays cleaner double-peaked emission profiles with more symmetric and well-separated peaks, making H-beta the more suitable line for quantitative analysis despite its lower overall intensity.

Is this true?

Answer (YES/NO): YES